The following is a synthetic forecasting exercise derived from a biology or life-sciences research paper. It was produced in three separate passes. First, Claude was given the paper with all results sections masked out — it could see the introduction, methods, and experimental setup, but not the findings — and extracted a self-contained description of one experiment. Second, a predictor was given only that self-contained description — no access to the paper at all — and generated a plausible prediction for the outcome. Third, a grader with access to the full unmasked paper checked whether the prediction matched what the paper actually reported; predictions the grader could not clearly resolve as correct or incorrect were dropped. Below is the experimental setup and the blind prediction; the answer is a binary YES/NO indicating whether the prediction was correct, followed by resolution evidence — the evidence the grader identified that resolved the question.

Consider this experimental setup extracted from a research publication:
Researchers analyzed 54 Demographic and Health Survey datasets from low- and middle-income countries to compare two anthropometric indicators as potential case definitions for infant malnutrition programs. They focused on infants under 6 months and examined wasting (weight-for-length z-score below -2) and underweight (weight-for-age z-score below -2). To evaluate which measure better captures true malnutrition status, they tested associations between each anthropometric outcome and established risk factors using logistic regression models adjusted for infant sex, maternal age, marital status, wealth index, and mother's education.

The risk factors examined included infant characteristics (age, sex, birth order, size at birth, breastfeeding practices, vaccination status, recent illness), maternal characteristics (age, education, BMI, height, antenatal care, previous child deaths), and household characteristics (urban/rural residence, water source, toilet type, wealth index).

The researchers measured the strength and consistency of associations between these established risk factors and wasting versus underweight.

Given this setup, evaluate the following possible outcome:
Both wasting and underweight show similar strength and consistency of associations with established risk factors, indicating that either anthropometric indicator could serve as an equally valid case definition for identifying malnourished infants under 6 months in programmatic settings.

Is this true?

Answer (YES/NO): NO